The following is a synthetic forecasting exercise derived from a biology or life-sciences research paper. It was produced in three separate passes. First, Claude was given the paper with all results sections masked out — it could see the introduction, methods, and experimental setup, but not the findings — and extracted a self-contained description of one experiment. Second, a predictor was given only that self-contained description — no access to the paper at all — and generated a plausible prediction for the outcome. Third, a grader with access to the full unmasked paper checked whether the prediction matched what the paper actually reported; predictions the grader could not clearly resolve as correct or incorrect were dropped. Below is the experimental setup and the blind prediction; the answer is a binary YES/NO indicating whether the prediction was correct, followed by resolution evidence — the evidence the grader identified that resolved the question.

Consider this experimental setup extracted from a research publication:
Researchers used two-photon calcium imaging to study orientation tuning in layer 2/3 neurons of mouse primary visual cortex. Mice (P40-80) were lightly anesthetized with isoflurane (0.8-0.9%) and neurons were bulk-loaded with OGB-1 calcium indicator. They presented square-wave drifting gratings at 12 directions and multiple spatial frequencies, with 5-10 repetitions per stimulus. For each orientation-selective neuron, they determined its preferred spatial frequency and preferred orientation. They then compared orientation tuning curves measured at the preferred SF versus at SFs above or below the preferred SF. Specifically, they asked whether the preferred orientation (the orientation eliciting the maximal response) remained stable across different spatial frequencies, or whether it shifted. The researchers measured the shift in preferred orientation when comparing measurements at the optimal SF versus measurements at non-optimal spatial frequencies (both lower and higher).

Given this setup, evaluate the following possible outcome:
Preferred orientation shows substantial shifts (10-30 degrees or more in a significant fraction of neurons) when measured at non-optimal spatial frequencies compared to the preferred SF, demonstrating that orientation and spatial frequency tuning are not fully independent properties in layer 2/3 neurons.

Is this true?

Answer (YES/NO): YES